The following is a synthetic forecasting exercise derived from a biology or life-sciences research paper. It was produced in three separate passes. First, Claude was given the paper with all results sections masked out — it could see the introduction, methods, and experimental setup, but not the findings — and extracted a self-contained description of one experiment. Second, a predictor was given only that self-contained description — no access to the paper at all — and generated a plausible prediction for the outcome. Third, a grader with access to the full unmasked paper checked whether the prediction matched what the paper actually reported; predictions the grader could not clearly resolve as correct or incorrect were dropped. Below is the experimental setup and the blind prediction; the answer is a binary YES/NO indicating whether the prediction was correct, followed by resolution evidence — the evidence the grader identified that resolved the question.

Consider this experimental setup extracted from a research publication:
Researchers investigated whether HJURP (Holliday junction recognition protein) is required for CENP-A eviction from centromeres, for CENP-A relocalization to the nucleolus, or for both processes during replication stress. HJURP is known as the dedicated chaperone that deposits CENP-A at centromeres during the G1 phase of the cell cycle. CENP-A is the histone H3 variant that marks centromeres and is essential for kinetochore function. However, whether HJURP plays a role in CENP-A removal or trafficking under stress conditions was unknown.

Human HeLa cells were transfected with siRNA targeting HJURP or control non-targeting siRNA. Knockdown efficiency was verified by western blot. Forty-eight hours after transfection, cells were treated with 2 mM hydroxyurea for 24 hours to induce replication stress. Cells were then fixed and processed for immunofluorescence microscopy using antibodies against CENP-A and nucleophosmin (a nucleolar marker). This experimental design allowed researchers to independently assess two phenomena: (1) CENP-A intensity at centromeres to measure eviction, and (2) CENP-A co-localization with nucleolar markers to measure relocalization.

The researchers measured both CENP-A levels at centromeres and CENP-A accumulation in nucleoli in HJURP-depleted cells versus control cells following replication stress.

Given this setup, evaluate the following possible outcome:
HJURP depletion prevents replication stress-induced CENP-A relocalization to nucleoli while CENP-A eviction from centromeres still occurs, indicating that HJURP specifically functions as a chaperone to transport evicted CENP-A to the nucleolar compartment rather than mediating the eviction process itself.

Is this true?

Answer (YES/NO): YES